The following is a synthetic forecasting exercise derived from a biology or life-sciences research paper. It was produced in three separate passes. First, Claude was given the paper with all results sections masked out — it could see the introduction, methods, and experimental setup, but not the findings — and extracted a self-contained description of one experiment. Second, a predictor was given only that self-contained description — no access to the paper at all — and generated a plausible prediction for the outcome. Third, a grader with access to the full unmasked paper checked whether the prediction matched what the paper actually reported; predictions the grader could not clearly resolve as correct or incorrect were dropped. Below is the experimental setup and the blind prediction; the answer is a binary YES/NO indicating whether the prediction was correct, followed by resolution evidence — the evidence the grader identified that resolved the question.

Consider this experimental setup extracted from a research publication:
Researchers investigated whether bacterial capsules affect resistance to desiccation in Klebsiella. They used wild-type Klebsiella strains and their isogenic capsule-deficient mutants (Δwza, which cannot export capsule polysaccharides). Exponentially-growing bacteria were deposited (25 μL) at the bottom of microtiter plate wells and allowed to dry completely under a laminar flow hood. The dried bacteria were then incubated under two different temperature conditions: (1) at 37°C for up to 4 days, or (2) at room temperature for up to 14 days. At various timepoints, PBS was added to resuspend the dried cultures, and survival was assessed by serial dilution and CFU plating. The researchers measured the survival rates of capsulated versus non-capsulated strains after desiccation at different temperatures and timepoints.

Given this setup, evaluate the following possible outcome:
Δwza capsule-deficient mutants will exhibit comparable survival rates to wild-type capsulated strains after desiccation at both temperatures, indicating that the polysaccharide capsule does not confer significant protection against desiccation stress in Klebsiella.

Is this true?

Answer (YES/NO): YES